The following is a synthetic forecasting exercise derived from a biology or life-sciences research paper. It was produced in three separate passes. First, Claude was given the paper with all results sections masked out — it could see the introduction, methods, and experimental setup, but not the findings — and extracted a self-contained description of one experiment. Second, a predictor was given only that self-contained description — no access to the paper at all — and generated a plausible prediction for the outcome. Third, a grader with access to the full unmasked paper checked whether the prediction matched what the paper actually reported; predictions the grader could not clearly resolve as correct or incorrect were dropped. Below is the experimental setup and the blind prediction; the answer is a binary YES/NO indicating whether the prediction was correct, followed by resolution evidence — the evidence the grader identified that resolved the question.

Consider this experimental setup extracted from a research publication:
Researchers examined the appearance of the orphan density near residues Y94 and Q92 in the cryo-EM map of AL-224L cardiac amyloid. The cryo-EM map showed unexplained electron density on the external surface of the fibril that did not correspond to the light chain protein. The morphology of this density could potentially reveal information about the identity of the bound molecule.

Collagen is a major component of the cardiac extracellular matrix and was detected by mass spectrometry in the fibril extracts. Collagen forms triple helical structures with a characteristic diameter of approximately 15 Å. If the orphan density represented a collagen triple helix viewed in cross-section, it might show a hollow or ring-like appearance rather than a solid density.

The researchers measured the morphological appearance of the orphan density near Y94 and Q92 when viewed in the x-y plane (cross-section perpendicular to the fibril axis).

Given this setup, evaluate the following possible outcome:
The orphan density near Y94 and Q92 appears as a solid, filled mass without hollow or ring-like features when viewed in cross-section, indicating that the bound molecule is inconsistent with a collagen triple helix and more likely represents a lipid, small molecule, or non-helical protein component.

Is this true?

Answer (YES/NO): NO